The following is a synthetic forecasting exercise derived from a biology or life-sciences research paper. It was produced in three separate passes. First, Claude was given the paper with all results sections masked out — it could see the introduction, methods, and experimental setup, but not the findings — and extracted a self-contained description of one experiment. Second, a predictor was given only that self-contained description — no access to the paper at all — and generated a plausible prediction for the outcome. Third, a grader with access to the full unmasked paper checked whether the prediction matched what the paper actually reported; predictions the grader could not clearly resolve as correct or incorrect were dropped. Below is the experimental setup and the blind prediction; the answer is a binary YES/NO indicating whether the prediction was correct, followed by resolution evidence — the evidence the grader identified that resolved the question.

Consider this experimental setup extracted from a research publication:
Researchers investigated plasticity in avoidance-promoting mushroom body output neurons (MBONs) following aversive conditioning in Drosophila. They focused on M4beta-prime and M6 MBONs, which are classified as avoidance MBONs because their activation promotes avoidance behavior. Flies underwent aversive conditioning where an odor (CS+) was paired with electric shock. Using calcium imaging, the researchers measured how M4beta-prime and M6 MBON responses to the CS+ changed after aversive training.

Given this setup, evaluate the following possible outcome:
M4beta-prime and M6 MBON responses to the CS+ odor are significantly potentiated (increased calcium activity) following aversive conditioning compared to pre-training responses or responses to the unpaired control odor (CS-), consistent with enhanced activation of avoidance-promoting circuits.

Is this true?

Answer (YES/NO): YES